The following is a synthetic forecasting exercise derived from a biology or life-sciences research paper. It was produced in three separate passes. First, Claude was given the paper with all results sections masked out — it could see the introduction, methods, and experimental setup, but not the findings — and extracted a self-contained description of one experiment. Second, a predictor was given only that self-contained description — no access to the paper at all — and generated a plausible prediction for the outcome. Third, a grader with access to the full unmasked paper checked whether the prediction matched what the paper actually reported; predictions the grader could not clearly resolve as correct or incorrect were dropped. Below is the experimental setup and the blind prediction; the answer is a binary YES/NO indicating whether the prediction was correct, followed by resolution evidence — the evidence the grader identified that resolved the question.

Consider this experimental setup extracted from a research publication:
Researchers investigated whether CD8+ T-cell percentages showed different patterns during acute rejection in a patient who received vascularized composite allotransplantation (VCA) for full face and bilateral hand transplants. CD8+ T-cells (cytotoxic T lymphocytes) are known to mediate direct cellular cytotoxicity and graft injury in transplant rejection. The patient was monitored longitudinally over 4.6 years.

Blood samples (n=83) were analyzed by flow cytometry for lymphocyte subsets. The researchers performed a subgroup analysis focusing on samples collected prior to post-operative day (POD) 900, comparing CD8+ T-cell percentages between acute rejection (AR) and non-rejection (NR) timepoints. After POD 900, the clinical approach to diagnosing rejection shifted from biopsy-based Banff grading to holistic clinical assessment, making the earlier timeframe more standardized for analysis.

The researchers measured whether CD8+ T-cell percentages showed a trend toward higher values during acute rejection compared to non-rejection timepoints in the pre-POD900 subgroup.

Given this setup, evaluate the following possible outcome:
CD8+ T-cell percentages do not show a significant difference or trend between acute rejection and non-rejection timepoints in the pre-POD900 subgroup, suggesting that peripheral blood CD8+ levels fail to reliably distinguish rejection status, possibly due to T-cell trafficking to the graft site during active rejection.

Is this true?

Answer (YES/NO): NO